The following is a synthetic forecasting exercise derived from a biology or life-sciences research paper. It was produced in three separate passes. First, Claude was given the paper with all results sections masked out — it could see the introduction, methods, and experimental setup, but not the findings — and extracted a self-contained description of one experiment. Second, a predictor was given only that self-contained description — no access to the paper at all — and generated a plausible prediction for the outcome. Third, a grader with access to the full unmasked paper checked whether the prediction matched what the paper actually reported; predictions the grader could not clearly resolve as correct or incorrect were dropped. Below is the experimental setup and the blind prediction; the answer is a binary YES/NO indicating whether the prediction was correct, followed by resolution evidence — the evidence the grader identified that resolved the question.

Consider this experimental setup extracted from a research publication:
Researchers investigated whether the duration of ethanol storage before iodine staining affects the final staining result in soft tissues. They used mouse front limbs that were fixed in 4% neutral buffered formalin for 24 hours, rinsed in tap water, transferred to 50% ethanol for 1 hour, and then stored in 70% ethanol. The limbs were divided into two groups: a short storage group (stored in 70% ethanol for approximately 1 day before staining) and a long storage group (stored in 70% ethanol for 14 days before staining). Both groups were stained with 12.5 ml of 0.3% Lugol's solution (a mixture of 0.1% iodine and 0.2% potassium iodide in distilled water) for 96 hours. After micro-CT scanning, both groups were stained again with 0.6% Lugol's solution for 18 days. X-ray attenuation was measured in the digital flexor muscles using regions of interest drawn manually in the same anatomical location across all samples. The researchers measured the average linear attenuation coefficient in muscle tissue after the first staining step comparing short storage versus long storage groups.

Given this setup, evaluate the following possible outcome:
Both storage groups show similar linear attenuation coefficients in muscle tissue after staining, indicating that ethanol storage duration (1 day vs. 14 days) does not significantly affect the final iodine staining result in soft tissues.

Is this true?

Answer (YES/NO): NO